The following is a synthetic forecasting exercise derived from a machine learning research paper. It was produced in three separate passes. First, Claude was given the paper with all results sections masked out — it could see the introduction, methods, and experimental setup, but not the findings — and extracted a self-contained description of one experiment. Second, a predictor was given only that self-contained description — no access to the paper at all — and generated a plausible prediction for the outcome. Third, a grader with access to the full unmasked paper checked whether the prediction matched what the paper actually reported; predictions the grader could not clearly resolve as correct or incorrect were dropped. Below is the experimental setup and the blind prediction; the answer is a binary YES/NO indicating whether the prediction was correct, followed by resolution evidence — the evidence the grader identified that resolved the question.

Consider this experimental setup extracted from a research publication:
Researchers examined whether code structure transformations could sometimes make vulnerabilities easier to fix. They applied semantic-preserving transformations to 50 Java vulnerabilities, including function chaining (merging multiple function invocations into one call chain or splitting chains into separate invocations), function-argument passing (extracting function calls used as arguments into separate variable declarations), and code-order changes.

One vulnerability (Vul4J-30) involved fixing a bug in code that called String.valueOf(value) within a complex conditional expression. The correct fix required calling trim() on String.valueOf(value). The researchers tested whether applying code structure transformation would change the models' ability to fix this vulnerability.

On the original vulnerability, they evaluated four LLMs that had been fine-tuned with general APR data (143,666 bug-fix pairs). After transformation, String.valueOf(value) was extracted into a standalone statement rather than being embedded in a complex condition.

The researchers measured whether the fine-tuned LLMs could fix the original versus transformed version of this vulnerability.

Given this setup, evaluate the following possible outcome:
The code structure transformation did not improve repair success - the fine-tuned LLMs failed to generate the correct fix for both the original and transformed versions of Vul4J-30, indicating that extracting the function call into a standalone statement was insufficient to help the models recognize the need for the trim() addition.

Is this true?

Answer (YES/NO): NO